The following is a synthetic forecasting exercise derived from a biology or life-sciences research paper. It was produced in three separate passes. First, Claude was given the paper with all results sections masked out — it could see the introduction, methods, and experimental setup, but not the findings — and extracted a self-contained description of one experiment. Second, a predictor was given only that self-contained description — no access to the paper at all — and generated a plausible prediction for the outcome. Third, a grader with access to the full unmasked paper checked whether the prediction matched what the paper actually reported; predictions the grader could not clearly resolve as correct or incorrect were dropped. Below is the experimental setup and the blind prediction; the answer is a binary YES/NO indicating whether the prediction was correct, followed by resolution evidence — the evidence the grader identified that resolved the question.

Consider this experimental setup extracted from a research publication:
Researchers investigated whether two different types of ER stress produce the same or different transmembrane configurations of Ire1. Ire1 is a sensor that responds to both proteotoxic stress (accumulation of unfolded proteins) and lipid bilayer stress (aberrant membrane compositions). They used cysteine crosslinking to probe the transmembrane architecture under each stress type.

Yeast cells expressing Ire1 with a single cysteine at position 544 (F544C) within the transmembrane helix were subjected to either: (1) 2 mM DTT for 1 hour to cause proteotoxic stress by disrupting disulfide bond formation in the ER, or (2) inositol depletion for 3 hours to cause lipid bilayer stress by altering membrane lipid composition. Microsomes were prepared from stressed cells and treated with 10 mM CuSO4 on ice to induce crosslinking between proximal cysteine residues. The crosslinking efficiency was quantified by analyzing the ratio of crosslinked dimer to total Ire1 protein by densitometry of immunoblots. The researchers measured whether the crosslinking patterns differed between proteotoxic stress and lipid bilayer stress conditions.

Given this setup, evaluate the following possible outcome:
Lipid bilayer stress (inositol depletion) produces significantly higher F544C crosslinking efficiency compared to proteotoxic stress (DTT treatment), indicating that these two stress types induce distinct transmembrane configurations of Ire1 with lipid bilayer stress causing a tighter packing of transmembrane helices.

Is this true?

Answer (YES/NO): NO